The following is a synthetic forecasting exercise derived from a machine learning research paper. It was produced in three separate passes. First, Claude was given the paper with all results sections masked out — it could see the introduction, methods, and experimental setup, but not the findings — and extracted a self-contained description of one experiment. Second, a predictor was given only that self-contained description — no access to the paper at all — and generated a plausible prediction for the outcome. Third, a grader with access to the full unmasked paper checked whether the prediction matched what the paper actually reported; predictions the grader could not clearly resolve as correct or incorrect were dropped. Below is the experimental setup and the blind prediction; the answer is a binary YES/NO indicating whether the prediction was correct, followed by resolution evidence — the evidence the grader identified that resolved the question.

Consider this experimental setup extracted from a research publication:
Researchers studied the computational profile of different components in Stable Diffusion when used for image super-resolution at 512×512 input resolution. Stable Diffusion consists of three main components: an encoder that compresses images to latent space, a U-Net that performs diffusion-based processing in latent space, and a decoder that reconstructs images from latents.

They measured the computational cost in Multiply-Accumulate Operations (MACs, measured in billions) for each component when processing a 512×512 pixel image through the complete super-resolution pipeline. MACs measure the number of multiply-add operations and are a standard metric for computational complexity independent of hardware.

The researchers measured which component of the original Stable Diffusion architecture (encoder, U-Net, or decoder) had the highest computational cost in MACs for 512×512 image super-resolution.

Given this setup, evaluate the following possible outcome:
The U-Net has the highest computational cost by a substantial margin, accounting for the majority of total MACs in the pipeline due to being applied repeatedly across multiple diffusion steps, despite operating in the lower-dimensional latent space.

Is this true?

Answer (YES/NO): NO